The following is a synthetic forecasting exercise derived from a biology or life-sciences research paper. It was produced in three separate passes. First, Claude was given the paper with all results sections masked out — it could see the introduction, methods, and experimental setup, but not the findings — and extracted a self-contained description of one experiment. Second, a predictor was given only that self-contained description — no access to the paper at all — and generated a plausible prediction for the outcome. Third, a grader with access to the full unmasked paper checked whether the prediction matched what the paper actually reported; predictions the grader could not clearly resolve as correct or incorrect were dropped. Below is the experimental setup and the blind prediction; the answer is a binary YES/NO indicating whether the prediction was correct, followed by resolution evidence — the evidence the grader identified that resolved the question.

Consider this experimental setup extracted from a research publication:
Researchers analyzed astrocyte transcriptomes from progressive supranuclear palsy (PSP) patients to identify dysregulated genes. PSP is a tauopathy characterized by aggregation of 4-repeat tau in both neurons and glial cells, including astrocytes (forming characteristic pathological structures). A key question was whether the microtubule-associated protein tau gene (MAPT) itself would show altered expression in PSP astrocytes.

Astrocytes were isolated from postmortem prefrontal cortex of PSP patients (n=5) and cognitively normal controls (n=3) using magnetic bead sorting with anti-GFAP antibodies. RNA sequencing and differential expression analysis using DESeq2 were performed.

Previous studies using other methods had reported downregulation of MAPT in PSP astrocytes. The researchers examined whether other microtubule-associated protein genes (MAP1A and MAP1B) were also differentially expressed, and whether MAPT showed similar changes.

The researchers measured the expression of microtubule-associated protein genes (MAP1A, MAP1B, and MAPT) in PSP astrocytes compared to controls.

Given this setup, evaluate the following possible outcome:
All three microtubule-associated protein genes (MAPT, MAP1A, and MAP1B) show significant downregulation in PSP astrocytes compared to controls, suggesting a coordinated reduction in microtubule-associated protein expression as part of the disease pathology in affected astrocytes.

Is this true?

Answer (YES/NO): NO